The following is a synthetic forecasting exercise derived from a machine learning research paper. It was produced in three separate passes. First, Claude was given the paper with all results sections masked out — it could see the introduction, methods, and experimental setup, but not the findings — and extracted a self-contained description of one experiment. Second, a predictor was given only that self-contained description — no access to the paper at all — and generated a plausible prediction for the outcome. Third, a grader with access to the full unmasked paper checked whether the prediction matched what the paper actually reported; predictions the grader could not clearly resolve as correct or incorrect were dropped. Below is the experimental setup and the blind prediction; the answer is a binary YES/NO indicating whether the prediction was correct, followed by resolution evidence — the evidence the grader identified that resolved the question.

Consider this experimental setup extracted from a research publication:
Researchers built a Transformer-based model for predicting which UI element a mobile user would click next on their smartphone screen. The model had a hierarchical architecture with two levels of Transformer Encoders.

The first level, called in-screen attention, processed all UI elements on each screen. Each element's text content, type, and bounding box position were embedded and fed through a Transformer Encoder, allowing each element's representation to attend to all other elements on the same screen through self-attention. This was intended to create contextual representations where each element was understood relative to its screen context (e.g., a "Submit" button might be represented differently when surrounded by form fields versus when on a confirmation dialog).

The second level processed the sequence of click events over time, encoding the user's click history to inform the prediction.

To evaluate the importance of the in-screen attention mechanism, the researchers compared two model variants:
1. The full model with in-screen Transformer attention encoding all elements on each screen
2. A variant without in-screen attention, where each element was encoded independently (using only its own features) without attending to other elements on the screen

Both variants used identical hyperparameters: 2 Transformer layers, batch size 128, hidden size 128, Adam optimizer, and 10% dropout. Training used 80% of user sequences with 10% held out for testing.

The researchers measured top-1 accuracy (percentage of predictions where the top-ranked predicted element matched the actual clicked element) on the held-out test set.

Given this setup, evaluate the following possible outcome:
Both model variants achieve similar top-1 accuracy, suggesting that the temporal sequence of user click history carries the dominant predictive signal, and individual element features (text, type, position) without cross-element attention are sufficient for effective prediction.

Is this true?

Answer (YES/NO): NO